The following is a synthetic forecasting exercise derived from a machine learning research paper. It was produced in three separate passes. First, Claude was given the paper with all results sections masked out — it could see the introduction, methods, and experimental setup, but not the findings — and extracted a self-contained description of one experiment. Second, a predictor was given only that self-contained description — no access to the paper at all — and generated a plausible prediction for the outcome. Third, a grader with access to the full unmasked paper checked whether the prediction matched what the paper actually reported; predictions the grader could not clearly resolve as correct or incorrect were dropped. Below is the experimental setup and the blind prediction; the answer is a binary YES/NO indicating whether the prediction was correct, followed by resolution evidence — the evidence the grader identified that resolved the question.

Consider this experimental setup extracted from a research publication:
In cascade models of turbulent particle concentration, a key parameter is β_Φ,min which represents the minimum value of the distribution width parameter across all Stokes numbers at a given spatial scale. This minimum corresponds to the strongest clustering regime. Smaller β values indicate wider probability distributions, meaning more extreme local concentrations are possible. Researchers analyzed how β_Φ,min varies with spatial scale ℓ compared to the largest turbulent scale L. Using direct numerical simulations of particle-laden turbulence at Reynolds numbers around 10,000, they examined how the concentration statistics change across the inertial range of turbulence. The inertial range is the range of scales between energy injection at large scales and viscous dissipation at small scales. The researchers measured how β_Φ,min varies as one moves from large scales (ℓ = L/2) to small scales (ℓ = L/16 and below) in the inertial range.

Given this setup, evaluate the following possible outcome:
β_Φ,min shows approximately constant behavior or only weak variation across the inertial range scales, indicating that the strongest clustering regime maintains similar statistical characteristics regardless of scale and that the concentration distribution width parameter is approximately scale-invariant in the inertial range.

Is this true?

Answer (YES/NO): NO